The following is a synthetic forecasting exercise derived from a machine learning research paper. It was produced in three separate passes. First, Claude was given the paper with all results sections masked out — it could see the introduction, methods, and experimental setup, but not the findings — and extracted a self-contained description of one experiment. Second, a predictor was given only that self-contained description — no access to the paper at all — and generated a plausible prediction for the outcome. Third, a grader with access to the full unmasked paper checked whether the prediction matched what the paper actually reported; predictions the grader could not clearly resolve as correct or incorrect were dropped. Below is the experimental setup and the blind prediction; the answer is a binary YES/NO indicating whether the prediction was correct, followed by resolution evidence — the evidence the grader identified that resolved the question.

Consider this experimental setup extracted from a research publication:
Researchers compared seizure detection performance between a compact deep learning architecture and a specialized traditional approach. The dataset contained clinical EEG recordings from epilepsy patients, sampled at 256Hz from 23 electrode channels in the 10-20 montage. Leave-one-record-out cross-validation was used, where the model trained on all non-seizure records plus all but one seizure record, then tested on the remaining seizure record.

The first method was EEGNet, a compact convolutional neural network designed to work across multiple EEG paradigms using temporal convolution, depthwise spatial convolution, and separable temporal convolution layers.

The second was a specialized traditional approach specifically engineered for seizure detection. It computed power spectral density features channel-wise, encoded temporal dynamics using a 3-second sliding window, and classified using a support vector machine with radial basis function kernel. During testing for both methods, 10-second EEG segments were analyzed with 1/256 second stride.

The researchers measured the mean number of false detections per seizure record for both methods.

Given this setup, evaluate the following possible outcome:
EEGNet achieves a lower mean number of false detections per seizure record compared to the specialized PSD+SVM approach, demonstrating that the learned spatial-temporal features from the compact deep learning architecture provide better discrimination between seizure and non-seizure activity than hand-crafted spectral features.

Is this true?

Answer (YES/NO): NO